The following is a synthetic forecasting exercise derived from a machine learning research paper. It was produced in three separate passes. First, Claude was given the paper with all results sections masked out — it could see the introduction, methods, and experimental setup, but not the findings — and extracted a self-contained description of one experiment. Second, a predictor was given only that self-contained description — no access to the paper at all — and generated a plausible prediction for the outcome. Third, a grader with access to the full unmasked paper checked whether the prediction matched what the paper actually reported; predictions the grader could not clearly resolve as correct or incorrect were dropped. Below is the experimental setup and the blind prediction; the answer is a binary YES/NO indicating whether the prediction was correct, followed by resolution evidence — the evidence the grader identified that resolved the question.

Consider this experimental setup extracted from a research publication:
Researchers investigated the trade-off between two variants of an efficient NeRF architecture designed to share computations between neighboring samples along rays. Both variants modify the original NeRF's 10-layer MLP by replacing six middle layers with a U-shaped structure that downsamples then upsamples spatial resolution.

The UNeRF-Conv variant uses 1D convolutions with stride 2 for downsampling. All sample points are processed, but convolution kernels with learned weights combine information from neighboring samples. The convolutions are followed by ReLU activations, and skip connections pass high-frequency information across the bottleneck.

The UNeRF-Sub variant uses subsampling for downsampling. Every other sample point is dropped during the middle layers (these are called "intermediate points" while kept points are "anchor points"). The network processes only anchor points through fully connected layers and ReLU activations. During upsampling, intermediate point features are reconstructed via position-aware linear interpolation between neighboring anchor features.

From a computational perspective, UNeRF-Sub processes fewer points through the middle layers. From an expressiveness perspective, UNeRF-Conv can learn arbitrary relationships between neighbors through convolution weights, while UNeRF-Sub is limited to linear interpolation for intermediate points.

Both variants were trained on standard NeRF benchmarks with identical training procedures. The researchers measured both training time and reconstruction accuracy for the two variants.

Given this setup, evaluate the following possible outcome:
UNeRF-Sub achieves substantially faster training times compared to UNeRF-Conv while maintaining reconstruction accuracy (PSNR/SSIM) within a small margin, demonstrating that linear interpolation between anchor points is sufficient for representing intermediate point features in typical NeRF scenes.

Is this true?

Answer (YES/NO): NO